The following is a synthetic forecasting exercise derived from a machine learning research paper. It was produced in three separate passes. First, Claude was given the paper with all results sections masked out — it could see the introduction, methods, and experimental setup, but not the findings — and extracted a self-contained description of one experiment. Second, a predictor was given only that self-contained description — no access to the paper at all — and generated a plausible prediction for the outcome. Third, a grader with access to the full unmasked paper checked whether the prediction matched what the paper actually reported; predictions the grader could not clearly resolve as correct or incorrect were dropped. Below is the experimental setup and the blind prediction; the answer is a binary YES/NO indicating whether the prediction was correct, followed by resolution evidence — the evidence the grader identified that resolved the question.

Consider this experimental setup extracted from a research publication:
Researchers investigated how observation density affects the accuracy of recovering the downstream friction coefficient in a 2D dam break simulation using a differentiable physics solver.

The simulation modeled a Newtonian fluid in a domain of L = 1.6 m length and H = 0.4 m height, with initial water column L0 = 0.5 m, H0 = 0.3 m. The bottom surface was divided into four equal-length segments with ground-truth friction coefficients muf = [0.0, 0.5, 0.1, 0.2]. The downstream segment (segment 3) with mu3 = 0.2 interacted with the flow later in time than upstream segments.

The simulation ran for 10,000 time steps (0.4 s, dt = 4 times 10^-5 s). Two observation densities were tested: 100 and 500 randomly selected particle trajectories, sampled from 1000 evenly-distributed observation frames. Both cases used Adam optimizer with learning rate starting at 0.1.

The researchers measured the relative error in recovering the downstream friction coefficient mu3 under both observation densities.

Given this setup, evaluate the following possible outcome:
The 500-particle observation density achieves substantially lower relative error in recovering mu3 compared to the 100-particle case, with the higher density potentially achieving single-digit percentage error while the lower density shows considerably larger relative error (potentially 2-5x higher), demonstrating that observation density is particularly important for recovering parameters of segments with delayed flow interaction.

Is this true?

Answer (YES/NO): NO